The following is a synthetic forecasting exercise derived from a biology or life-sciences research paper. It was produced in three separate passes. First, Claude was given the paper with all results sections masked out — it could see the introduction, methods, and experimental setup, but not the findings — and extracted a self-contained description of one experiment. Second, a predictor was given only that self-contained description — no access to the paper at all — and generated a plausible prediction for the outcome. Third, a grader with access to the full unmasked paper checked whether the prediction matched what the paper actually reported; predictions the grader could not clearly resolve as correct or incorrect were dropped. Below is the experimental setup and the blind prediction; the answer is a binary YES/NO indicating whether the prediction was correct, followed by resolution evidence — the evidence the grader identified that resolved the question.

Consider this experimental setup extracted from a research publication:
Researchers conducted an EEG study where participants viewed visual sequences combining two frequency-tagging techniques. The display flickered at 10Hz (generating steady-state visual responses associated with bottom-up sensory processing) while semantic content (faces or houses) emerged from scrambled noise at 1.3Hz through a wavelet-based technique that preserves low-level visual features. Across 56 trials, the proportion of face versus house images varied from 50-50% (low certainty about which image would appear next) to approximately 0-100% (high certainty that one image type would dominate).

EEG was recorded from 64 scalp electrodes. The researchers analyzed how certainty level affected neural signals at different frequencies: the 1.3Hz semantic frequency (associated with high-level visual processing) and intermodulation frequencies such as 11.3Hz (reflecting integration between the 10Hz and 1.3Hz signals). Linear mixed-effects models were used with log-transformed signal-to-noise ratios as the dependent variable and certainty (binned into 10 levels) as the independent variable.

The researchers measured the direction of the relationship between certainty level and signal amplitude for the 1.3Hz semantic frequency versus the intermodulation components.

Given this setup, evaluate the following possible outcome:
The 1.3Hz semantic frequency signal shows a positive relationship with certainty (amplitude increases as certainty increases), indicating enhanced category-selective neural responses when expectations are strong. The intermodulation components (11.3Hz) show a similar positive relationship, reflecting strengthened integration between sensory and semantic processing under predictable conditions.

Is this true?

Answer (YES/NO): NO